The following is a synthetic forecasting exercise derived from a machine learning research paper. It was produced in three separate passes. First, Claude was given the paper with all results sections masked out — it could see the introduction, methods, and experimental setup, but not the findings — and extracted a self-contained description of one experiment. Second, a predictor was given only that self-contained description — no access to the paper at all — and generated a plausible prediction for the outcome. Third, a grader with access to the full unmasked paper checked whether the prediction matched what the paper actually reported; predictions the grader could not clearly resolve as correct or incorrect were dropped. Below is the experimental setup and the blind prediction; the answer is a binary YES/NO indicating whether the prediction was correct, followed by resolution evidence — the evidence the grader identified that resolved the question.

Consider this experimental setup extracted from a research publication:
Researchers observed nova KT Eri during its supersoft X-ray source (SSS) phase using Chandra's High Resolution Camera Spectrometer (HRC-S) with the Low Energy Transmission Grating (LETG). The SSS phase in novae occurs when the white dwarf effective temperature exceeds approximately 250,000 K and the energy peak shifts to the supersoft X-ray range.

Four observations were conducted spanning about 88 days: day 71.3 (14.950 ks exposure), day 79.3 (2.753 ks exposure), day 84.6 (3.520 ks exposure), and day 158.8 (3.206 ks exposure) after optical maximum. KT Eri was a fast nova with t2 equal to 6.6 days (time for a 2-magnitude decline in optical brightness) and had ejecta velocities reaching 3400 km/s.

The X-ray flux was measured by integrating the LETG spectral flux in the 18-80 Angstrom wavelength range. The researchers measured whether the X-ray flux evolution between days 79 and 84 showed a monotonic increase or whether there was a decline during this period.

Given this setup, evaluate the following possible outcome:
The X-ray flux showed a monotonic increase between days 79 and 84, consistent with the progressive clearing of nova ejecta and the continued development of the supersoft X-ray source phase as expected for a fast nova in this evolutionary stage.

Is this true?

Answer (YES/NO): NO